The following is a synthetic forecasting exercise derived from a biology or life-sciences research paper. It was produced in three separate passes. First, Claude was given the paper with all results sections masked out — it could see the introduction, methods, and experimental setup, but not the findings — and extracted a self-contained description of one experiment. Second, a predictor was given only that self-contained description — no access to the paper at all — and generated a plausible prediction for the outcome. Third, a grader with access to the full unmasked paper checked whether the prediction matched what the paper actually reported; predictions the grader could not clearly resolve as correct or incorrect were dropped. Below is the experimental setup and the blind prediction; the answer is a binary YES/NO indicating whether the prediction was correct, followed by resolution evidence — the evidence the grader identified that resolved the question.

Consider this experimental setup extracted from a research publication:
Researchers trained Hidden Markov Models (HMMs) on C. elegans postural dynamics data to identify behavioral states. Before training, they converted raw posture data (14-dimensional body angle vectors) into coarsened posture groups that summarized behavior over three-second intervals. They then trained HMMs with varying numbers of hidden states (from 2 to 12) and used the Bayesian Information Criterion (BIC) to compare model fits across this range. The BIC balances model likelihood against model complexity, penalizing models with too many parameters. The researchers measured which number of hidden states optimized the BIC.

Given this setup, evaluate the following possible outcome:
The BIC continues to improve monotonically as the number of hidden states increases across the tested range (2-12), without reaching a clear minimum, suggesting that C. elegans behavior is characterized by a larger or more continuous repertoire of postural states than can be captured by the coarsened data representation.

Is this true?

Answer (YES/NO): NO